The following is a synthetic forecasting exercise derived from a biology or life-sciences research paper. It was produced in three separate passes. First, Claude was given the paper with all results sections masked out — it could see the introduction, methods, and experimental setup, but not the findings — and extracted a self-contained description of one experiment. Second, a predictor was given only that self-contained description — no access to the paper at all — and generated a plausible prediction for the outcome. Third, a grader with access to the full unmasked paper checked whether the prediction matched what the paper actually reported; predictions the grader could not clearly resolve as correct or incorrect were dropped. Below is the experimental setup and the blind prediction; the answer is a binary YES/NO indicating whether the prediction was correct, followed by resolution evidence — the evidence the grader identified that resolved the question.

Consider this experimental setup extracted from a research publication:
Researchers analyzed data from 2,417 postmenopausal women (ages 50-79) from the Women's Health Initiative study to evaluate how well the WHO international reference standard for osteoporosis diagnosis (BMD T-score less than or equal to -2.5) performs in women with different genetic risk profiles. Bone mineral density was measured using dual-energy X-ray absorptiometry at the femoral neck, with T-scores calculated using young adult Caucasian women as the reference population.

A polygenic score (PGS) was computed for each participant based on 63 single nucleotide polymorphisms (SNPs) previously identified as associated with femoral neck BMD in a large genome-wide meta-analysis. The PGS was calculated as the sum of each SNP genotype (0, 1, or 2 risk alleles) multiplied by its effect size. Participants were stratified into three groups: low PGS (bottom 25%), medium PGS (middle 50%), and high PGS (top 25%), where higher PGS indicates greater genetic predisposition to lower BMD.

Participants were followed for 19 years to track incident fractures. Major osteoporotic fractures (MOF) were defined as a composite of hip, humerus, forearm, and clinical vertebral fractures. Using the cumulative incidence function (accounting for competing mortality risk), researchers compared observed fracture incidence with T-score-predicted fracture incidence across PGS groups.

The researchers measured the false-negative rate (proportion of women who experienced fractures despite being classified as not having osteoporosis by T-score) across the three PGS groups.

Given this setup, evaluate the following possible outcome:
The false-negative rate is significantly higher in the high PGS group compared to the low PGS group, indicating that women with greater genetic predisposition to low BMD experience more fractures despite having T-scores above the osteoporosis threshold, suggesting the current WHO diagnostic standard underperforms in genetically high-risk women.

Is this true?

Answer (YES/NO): NO